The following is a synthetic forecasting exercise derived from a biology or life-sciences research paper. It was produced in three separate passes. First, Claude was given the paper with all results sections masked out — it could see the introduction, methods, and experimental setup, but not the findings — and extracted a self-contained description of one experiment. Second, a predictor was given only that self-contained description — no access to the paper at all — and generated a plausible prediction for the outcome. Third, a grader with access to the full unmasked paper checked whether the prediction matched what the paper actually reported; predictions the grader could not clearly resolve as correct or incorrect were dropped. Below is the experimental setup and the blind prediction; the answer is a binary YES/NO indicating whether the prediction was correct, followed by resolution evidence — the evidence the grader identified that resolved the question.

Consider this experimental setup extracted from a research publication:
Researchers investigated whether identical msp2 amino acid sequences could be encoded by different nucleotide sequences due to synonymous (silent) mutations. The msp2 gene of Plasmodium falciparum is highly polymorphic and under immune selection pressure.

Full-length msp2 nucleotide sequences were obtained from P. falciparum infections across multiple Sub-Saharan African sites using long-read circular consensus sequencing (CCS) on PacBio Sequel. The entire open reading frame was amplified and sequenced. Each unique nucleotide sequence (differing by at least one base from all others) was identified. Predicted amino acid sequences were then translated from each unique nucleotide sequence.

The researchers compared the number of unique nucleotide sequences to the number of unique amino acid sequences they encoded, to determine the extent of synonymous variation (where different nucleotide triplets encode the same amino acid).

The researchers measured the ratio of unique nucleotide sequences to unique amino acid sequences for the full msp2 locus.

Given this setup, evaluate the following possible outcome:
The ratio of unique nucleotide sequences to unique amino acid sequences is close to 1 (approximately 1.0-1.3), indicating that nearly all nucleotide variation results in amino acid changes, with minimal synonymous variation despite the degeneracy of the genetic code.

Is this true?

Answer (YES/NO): YES